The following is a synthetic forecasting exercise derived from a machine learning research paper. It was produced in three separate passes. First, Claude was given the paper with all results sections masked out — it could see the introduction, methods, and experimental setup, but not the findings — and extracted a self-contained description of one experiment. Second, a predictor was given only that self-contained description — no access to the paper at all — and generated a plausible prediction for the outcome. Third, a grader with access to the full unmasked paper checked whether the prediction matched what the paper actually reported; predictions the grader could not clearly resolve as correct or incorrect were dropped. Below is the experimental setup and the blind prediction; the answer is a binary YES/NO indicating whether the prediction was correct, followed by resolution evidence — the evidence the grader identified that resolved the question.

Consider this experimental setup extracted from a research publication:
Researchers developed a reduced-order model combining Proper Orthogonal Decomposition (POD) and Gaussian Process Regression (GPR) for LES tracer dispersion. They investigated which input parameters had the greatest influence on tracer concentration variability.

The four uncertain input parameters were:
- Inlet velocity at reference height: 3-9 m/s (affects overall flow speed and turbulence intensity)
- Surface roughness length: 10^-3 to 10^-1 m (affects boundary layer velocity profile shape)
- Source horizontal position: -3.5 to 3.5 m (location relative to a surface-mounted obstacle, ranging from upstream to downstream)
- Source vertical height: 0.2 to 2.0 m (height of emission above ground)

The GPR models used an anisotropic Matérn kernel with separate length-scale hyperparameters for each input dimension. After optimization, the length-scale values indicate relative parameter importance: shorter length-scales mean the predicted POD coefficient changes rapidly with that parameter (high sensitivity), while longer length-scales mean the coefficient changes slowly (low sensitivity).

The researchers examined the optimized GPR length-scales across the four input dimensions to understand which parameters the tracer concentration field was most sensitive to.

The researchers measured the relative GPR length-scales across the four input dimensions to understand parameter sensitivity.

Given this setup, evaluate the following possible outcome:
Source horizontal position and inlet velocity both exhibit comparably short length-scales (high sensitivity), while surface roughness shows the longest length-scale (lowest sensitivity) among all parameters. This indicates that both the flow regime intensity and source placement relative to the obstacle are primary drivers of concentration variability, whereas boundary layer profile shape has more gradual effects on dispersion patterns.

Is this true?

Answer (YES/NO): NO